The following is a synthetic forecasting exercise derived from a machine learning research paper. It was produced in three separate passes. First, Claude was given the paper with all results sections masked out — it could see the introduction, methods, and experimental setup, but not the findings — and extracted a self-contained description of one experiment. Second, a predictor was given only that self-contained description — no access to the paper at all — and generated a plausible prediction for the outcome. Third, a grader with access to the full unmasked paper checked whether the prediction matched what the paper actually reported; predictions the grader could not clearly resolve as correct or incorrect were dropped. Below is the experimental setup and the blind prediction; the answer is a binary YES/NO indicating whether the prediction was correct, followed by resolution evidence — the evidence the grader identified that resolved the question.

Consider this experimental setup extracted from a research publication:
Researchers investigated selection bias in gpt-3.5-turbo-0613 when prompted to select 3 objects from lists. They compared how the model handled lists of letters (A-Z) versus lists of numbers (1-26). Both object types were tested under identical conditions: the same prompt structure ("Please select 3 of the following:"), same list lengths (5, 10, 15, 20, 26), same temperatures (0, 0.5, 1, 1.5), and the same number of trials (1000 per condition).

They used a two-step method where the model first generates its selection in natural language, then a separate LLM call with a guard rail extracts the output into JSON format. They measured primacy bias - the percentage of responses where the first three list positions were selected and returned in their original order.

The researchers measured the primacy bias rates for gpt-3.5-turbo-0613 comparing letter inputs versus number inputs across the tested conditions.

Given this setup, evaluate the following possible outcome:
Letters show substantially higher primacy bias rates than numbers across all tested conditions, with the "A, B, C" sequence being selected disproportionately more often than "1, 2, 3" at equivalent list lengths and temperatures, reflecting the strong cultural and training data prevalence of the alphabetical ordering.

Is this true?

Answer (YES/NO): NO